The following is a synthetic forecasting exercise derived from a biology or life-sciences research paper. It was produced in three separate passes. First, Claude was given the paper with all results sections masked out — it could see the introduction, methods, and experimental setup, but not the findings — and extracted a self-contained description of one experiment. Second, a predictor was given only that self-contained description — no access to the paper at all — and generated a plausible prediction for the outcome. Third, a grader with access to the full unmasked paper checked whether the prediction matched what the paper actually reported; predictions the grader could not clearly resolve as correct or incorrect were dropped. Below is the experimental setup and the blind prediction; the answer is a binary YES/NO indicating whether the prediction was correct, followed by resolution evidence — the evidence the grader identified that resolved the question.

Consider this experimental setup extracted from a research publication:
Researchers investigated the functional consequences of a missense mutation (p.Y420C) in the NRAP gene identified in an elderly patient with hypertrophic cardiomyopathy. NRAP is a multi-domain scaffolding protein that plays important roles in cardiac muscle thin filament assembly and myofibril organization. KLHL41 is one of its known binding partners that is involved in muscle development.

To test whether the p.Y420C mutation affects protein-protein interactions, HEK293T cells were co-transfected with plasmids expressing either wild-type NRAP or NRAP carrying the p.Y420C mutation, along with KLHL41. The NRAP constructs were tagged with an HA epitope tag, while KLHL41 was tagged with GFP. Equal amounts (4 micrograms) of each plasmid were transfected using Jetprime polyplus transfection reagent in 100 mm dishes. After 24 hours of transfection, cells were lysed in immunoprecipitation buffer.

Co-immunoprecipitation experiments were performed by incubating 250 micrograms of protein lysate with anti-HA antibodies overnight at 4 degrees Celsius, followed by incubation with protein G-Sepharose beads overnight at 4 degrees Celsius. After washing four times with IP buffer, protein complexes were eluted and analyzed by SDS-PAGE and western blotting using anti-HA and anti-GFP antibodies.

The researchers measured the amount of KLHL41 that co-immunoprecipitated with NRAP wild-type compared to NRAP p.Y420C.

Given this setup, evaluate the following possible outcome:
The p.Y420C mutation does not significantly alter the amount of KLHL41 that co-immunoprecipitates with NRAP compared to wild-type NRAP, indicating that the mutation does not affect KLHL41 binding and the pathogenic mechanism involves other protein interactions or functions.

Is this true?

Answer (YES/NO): NO